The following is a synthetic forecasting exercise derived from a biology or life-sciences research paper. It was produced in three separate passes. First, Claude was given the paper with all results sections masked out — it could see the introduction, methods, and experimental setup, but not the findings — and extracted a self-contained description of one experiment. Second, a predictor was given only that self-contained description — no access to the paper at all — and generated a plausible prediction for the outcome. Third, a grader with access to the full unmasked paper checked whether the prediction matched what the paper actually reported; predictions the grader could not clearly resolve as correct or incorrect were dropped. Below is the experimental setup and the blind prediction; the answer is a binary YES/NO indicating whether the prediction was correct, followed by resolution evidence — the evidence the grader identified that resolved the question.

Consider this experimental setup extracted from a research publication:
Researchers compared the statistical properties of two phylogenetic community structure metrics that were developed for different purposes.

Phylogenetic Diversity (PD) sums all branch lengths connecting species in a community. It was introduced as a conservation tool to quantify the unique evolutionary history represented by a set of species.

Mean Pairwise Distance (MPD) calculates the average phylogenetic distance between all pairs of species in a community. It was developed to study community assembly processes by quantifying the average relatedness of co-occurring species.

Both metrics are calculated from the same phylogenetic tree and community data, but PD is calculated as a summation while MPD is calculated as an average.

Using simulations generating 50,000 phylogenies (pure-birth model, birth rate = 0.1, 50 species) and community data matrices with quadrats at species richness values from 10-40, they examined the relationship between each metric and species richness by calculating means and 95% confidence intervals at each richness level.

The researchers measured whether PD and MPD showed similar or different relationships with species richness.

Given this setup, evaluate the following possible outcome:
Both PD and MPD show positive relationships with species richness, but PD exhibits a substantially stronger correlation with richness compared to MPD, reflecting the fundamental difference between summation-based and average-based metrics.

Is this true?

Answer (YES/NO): NO